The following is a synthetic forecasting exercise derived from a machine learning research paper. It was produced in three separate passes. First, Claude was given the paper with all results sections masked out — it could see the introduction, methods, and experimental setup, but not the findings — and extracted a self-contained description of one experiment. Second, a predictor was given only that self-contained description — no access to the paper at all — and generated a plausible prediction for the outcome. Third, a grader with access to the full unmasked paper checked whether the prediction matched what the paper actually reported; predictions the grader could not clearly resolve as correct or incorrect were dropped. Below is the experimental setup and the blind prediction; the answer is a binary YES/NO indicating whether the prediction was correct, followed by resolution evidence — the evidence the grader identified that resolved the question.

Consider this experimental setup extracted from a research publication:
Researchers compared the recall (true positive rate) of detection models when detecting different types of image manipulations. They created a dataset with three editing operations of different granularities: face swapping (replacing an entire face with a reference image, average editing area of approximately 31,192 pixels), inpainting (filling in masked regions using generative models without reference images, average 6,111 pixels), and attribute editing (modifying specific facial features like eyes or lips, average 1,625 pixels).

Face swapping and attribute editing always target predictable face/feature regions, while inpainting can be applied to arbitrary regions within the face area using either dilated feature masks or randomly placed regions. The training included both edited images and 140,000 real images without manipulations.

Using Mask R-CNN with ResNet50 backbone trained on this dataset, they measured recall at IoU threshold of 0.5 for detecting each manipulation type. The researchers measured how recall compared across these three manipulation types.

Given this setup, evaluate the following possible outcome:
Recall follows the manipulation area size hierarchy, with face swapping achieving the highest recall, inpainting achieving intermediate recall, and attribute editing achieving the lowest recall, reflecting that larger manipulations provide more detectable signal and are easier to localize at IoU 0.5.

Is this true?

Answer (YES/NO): NO